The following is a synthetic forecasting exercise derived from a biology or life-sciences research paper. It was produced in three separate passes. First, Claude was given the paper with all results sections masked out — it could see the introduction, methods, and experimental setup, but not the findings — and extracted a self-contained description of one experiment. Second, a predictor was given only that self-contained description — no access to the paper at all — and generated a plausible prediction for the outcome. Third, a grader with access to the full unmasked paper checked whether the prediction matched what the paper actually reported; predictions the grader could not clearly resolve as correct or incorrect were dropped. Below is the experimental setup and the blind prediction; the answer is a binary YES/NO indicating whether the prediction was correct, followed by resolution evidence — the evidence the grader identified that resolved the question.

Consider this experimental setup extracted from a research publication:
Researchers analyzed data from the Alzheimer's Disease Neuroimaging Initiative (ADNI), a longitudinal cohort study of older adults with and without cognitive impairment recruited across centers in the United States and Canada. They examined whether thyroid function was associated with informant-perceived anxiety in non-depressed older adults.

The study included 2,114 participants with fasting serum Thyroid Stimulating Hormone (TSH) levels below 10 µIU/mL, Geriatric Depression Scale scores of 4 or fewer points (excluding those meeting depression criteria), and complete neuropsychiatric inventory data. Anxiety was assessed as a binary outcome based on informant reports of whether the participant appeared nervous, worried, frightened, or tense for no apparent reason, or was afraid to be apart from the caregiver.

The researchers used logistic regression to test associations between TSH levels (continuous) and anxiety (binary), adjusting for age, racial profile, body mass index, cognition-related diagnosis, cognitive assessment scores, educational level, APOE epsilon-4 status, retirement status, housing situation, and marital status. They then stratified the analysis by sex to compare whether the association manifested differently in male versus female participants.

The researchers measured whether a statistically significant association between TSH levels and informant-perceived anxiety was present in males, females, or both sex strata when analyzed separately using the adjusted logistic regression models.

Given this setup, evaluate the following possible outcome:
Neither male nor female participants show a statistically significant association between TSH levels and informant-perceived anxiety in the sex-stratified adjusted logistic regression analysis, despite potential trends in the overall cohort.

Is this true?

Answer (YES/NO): NO